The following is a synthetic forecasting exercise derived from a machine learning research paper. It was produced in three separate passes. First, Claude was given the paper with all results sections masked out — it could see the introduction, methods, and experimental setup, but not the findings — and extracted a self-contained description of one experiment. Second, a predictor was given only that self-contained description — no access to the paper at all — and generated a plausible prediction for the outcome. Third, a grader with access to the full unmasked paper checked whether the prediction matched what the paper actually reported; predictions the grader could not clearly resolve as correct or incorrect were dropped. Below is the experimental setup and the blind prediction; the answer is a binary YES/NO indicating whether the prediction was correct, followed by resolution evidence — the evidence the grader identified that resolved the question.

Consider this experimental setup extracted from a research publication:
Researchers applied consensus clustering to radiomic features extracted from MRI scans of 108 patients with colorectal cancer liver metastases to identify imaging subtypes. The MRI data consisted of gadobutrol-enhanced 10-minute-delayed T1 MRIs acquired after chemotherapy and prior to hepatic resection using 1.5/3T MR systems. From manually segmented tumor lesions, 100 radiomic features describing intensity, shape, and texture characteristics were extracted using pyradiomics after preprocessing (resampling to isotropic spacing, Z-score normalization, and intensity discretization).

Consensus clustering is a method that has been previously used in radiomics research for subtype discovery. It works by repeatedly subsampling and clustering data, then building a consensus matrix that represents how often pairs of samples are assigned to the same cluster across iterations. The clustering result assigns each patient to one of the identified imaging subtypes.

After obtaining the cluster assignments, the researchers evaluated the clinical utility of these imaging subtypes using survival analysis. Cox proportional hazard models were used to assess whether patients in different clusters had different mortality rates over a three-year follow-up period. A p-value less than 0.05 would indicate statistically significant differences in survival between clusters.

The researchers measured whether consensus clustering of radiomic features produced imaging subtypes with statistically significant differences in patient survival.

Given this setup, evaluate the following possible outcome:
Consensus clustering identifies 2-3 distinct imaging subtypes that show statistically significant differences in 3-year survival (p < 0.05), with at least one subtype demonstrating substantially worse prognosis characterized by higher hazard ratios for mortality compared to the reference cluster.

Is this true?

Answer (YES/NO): NO